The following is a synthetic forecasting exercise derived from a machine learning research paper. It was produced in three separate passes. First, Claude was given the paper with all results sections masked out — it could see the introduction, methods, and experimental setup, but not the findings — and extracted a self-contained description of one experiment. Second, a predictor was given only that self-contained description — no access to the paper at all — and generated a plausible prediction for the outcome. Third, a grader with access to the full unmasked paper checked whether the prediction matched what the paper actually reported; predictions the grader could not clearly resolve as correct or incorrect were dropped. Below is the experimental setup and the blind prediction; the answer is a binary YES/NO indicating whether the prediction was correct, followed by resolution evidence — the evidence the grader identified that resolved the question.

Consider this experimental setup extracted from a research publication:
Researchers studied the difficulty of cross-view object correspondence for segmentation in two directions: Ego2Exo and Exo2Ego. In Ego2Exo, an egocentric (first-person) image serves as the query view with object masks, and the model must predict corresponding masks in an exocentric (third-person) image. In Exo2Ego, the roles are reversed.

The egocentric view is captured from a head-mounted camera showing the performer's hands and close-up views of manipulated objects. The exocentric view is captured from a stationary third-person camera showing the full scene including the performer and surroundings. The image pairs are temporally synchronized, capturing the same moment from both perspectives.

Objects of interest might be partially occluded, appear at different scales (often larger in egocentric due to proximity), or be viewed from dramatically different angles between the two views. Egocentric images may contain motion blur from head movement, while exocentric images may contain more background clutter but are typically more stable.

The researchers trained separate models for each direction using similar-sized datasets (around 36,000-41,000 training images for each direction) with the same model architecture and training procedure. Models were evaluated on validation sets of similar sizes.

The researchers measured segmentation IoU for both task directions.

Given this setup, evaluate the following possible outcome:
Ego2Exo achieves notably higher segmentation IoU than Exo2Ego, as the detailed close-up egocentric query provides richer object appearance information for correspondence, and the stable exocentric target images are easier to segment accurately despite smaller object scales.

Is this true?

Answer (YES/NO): NO